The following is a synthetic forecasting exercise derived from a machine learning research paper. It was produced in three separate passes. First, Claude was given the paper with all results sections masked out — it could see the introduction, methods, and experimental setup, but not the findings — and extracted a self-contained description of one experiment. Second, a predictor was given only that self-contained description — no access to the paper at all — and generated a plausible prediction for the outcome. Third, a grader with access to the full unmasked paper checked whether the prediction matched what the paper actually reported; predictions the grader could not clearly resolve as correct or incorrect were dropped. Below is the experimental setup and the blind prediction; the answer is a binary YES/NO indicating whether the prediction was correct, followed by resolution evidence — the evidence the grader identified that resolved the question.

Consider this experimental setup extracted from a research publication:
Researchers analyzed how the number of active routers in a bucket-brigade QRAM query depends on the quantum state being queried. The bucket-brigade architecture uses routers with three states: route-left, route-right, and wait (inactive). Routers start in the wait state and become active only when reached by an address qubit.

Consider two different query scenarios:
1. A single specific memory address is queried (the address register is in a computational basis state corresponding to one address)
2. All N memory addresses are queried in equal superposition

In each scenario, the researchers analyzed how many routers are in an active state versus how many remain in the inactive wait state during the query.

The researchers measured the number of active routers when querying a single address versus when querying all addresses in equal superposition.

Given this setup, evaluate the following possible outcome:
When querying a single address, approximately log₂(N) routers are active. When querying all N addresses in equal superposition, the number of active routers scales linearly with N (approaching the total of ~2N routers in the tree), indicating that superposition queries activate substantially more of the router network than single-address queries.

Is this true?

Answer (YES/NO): NO